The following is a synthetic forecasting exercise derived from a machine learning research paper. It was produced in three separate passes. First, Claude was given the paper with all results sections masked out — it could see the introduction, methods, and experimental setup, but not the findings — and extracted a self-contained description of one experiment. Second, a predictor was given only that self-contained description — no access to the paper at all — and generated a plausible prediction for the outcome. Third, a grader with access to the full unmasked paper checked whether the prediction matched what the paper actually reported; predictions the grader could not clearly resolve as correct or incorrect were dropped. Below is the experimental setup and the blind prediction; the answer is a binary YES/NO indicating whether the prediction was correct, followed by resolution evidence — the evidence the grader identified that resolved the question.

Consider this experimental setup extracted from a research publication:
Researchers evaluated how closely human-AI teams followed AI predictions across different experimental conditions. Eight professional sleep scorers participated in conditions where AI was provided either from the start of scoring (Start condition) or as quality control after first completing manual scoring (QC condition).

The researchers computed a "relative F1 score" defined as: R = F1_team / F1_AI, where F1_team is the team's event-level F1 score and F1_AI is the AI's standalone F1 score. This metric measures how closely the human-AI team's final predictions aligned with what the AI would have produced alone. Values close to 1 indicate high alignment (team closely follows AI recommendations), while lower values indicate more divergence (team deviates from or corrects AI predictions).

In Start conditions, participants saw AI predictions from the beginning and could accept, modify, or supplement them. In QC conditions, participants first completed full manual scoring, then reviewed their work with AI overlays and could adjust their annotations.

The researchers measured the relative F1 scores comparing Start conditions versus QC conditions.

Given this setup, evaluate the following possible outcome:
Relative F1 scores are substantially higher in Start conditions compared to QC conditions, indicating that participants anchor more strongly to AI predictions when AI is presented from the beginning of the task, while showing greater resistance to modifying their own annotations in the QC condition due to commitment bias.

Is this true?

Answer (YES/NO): NO